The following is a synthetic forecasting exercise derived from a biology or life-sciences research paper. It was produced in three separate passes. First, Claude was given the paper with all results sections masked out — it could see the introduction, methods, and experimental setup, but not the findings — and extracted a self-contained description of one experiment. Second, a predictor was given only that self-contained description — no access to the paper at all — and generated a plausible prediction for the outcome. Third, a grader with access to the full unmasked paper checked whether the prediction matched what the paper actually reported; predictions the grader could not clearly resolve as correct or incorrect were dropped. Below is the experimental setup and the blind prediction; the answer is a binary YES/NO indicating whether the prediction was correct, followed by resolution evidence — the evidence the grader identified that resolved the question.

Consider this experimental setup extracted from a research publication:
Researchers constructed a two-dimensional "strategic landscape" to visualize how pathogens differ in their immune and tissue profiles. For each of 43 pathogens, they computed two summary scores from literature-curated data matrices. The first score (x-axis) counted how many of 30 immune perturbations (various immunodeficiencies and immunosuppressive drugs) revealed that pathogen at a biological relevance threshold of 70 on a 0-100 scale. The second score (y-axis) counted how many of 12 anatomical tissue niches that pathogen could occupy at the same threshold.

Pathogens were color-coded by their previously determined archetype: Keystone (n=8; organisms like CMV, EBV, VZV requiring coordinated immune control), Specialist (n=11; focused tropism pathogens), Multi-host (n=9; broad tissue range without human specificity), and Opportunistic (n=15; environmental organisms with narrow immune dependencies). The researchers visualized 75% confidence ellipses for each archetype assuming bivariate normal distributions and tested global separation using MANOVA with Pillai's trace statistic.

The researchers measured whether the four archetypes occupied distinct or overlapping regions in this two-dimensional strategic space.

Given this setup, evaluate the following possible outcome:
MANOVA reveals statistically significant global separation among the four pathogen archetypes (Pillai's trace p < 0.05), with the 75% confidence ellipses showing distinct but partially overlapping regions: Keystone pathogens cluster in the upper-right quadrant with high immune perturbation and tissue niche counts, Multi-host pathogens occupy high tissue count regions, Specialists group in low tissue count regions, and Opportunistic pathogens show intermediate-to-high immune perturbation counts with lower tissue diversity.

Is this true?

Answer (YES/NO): NO